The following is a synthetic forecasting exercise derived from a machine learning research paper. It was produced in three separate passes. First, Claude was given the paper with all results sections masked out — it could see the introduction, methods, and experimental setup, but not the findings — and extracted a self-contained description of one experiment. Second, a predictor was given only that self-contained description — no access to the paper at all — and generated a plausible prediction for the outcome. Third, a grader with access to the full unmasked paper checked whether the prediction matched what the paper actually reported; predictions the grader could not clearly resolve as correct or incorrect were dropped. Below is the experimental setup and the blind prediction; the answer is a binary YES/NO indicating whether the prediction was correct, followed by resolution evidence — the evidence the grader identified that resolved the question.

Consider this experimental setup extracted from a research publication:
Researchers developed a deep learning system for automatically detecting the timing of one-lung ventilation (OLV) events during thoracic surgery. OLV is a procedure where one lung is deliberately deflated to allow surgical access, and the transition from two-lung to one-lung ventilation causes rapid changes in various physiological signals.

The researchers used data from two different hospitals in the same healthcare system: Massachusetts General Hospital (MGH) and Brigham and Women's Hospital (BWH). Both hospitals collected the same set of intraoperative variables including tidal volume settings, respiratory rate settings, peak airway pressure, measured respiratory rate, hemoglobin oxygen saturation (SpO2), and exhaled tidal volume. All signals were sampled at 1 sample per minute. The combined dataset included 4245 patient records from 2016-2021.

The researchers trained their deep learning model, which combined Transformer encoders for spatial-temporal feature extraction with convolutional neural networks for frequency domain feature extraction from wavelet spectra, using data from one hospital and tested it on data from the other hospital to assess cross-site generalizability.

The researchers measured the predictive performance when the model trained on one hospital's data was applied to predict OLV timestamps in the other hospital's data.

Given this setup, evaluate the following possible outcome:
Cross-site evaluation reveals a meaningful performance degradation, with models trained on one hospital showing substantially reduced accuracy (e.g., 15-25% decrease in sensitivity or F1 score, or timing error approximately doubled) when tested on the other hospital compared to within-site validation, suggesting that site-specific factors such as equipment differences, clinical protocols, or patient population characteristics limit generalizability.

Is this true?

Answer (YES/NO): YES